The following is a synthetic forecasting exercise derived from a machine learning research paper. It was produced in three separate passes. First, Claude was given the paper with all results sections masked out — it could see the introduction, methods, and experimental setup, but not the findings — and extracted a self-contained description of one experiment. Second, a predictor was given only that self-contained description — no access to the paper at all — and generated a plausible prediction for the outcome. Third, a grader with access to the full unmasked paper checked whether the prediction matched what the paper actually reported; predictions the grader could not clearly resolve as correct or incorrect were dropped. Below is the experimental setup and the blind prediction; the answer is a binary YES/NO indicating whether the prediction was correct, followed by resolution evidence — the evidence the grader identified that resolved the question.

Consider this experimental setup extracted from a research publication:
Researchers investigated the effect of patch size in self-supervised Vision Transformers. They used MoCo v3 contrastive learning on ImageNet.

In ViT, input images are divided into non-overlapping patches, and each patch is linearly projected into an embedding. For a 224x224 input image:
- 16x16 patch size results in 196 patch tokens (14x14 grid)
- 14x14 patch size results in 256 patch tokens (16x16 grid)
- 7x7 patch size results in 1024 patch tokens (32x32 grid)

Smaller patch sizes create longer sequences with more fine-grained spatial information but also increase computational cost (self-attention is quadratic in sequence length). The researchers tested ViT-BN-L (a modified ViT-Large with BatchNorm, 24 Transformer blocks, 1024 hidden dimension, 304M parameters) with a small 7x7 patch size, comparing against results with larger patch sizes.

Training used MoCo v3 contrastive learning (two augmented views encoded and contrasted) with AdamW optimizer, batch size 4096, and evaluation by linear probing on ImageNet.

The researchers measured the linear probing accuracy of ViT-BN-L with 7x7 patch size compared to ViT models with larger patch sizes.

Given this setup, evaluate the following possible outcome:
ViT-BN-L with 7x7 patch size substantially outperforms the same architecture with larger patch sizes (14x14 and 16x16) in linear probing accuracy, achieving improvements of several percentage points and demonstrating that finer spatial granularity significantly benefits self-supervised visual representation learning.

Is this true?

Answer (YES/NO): NO